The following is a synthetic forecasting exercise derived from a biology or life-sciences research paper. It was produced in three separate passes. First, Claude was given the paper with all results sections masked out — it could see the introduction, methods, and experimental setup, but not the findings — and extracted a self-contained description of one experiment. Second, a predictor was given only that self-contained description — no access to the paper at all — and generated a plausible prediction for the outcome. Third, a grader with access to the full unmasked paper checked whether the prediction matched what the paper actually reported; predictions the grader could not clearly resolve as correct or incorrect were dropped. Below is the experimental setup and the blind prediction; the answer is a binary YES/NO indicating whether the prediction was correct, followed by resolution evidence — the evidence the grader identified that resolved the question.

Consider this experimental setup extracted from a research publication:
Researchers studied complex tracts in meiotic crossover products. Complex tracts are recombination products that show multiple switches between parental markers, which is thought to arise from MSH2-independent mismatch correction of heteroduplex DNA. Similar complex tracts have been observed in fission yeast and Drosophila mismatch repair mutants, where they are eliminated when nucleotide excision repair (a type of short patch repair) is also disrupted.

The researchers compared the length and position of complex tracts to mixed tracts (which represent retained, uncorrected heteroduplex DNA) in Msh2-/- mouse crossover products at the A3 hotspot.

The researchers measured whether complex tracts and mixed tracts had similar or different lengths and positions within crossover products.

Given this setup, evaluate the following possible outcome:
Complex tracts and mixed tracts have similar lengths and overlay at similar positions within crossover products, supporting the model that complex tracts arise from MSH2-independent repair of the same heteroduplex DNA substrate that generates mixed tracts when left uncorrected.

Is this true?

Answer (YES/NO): YES